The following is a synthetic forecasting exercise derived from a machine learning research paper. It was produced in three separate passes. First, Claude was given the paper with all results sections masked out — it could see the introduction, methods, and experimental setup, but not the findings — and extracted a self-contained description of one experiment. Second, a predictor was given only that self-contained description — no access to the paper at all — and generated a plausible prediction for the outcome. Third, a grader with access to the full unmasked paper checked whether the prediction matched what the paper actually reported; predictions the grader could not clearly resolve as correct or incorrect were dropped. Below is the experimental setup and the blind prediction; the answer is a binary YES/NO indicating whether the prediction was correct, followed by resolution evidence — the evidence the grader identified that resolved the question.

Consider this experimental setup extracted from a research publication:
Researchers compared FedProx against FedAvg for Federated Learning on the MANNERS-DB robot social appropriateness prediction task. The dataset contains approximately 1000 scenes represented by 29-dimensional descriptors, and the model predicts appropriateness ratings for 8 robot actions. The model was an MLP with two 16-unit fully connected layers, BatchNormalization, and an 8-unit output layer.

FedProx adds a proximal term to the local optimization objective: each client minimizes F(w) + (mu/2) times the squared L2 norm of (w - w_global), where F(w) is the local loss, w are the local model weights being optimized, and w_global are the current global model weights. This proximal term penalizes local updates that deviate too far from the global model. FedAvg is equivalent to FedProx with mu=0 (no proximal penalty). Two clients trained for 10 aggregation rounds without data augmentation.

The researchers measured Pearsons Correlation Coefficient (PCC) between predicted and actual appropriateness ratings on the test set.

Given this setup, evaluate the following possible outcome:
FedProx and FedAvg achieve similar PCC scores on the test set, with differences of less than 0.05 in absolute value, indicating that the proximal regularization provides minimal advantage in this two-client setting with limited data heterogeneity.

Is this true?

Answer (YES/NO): YES